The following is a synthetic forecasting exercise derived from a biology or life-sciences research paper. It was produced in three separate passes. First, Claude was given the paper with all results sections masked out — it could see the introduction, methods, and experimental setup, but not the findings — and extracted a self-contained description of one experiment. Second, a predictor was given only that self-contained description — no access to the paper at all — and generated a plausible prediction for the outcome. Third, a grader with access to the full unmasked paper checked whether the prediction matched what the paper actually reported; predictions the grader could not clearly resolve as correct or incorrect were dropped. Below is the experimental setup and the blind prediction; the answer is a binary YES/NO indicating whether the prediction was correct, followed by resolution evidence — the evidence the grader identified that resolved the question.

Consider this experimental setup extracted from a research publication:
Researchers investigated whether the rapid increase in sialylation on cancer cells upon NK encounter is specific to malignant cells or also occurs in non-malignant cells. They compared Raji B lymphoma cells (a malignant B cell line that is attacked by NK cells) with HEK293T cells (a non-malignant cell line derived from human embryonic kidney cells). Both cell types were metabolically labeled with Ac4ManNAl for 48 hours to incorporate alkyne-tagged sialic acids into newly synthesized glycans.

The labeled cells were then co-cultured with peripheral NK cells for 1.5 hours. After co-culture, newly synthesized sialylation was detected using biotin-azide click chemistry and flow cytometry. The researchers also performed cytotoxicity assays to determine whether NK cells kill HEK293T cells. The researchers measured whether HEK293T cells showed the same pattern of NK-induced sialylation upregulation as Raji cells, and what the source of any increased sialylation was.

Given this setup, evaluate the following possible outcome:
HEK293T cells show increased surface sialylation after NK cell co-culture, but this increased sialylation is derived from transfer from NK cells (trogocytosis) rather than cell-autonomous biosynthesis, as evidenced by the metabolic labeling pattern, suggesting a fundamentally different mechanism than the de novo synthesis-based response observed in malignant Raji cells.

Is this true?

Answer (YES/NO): YES